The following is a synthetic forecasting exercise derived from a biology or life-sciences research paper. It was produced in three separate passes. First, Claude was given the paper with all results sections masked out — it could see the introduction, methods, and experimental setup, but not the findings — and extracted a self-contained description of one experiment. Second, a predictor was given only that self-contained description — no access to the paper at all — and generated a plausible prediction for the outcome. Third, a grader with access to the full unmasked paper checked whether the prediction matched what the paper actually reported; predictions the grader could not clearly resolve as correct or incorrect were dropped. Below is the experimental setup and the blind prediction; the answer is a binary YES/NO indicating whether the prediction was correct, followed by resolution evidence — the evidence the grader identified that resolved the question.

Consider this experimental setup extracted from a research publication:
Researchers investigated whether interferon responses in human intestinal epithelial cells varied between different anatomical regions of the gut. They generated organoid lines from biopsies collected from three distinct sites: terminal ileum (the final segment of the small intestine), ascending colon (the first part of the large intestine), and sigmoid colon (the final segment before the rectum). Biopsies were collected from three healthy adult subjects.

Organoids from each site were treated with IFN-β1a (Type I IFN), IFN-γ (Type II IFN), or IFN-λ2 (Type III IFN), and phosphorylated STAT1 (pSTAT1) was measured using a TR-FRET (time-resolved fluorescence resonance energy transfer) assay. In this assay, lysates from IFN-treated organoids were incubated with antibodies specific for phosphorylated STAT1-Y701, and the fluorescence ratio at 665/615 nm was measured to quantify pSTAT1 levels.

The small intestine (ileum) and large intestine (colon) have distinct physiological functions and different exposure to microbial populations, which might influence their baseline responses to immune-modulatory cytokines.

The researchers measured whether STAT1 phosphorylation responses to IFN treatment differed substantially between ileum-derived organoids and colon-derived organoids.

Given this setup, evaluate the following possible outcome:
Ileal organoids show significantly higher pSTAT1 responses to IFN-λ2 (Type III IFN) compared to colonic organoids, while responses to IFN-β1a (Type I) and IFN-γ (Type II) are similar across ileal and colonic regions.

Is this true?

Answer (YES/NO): NO